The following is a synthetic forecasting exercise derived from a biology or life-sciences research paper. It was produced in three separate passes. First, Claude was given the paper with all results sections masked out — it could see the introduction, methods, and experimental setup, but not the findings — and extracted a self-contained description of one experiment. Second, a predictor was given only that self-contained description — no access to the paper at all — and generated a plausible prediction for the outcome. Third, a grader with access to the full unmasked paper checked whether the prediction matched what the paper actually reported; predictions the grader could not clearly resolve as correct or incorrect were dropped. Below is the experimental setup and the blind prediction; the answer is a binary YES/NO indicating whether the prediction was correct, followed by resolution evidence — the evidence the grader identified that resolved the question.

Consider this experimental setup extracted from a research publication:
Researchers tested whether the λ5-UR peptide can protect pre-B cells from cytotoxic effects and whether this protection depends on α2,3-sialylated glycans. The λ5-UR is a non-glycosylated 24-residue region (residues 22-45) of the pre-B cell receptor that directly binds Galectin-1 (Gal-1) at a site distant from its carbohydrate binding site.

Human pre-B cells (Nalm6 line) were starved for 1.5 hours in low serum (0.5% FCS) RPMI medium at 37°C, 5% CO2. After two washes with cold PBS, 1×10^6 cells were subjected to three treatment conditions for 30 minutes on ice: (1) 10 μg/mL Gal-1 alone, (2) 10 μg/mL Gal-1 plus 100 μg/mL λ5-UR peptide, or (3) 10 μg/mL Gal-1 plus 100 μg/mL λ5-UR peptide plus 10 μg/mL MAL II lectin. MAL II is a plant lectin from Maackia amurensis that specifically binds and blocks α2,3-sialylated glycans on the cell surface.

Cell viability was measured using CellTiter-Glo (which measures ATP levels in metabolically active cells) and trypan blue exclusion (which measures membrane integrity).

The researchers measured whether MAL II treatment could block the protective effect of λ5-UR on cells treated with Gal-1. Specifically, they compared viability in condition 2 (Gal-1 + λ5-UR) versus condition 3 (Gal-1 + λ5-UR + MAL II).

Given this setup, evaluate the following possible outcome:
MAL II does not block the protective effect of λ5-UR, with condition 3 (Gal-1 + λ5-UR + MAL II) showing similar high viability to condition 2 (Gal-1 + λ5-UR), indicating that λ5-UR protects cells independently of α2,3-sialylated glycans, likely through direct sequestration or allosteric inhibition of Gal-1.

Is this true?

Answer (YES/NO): NO